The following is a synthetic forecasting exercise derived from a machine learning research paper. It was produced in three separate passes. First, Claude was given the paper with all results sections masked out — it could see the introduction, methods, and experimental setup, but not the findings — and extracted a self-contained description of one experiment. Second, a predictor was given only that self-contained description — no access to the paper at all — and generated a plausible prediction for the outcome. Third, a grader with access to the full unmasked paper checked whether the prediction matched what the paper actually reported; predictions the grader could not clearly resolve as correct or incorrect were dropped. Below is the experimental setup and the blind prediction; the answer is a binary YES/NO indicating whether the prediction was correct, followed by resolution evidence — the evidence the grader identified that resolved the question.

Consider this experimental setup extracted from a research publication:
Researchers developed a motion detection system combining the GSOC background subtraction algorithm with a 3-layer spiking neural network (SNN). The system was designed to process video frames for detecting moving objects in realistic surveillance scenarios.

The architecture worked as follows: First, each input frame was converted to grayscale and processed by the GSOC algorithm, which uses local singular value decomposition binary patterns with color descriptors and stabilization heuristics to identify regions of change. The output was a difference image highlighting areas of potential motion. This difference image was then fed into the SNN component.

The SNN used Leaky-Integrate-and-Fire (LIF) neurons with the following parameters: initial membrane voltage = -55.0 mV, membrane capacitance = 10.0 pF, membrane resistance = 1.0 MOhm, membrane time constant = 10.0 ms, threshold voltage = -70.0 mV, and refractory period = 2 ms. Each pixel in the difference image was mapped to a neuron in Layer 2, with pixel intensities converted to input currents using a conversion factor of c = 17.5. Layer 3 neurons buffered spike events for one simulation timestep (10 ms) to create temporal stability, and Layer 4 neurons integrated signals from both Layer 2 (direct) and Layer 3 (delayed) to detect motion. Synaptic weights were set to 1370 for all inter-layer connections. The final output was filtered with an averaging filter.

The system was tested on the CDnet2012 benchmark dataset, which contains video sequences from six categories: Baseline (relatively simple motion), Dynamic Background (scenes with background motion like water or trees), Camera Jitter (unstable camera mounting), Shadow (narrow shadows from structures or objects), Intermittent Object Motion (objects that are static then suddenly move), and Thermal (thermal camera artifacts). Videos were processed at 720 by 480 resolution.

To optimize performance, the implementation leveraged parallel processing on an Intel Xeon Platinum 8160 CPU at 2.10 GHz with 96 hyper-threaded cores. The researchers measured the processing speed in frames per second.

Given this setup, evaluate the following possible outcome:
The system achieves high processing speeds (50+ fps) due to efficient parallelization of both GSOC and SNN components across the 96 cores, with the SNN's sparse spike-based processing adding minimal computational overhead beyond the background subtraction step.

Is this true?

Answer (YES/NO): NO